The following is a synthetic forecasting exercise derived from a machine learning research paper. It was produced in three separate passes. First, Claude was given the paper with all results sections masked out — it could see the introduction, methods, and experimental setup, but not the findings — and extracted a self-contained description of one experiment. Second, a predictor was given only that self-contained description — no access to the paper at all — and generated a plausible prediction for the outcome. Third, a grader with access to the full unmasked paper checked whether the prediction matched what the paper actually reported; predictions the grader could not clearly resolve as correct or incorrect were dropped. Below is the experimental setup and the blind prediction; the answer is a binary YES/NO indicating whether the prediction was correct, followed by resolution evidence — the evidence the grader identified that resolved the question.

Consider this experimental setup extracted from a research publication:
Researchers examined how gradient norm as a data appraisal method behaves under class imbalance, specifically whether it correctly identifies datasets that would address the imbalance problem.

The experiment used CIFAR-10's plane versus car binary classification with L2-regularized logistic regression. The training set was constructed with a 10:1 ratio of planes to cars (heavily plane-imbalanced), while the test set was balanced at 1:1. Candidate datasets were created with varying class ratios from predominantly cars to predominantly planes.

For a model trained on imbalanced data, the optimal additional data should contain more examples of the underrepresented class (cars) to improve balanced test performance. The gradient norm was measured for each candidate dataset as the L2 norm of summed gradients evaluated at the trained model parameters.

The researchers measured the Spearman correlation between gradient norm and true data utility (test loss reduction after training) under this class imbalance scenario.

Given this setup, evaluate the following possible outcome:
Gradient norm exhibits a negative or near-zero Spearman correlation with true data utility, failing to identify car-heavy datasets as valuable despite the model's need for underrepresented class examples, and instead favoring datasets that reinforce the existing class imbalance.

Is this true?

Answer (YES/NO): NO